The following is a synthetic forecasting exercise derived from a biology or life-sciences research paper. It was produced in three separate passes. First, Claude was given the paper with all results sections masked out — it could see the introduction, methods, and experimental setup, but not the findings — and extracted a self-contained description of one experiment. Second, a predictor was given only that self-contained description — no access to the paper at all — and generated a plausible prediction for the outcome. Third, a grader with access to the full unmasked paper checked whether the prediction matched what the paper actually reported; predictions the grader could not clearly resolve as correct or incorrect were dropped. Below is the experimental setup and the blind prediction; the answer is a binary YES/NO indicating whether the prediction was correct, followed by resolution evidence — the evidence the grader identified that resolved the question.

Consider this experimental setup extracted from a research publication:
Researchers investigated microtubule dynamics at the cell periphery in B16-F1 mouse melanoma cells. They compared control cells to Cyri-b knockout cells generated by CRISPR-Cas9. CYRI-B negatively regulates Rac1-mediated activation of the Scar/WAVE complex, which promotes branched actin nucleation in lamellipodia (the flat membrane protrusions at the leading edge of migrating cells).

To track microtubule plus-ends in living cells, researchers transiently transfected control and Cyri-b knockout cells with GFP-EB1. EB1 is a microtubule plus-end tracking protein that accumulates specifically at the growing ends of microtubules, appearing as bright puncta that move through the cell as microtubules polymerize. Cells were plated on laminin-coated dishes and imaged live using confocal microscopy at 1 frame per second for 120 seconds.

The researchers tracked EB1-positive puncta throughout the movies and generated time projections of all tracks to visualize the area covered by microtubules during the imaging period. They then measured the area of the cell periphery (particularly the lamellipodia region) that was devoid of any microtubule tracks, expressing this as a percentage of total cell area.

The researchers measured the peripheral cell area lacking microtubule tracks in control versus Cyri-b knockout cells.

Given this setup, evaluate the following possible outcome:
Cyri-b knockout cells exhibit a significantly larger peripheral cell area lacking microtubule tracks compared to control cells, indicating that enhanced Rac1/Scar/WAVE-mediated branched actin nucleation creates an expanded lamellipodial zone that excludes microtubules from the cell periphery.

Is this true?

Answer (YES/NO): YES